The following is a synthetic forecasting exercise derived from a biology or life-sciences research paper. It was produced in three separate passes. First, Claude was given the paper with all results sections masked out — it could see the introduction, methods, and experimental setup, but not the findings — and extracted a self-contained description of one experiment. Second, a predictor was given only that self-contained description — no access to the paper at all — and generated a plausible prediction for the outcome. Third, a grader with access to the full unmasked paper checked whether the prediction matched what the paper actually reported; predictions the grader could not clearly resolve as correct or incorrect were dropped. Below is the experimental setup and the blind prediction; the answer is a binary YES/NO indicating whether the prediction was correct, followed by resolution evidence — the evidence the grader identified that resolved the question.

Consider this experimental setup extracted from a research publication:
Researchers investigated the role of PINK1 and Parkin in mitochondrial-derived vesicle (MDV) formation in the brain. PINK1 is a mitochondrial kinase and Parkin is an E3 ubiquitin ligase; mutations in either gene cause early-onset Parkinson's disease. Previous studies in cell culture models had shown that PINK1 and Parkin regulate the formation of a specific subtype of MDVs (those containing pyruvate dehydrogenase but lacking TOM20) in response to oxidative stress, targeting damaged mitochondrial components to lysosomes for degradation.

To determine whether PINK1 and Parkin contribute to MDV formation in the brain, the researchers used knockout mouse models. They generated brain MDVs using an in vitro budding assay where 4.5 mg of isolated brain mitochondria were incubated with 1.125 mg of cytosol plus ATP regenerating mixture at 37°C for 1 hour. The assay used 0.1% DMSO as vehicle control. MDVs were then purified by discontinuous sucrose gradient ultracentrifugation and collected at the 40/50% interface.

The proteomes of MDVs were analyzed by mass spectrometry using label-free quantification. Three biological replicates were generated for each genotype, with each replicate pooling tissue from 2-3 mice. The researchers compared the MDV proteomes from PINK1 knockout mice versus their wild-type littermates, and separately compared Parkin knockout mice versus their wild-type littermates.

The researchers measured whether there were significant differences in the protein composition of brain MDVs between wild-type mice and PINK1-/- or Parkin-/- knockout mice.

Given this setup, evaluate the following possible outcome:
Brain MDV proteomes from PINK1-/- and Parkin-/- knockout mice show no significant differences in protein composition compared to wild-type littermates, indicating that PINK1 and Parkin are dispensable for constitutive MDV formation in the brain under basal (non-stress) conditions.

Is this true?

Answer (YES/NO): YES